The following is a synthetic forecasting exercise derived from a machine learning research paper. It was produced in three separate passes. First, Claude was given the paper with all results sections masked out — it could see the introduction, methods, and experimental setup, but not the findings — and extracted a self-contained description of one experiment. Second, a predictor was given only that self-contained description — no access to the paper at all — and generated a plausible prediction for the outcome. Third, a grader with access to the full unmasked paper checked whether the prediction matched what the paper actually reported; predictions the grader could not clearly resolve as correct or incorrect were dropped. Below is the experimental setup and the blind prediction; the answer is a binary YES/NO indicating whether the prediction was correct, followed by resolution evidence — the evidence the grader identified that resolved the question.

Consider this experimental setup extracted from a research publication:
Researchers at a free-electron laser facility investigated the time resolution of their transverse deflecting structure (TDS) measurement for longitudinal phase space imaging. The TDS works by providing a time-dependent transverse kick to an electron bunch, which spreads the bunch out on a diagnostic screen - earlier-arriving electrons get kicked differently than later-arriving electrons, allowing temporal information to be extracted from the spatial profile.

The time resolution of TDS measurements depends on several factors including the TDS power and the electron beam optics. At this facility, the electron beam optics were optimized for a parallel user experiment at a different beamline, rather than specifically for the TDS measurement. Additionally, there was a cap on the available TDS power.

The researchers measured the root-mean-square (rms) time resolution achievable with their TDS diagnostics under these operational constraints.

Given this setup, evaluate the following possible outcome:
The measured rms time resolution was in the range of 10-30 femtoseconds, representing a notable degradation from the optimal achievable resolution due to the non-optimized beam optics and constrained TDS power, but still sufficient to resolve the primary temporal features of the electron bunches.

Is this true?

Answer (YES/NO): NO